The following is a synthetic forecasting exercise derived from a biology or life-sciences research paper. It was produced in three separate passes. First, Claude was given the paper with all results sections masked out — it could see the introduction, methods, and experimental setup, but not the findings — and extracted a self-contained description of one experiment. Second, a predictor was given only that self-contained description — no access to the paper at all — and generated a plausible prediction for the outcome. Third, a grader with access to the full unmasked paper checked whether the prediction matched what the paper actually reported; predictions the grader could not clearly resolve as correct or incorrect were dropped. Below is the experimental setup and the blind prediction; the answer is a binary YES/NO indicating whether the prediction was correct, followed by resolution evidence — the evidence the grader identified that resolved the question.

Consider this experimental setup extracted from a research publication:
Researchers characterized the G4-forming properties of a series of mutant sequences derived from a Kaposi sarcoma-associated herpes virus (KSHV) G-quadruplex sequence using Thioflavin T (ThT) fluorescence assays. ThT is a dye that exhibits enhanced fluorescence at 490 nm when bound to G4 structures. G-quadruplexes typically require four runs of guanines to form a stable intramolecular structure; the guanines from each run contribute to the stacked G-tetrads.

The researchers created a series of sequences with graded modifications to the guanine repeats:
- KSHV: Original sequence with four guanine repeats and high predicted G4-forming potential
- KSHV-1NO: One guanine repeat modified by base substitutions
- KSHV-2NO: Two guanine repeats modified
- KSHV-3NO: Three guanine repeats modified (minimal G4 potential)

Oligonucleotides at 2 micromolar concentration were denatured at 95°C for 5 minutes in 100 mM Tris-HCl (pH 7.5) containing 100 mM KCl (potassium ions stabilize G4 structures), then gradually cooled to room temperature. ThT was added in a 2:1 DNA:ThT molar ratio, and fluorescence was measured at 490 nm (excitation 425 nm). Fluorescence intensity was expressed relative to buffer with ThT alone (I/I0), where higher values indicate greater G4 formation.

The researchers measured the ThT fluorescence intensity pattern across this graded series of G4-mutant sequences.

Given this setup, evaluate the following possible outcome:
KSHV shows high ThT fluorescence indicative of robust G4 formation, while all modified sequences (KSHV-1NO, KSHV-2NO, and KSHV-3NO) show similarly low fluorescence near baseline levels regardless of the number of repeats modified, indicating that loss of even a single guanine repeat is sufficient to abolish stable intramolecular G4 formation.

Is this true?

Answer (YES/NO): NO